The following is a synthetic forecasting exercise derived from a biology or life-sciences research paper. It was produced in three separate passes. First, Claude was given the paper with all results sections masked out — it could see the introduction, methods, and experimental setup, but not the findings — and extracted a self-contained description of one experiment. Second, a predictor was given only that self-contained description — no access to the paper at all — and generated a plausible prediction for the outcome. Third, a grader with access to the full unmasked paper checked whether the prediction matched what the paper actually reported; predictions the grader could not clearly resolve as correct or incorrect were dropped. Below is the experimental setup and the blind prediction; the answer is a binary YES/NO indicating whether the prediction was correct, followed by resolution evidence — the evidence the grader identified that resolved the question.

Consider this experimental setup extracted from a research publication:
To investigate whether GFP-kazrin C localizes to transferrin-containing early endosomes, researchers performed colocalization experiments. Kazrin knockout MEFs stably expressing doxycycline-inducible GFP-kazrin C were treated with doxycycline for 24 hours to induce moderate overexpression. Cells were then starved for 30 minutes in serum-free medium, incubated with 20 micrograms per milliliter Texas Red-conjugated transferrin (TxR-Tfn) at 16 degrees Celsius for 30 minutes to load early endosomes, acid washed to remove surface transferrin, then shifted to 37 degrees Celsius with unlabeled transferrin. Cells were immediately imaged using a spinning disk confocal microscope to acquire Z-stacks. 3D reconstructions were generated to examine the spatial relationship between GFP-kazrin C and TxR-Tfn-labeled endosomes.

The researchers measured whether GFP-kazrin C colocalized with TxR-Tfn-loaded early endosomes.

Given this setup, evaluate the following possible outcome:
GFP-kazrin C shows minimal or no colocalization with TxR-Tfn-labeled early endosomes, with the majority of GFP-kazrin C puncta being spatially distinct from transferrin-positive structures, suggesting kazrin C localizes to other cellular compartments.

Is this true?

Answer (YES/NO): NO